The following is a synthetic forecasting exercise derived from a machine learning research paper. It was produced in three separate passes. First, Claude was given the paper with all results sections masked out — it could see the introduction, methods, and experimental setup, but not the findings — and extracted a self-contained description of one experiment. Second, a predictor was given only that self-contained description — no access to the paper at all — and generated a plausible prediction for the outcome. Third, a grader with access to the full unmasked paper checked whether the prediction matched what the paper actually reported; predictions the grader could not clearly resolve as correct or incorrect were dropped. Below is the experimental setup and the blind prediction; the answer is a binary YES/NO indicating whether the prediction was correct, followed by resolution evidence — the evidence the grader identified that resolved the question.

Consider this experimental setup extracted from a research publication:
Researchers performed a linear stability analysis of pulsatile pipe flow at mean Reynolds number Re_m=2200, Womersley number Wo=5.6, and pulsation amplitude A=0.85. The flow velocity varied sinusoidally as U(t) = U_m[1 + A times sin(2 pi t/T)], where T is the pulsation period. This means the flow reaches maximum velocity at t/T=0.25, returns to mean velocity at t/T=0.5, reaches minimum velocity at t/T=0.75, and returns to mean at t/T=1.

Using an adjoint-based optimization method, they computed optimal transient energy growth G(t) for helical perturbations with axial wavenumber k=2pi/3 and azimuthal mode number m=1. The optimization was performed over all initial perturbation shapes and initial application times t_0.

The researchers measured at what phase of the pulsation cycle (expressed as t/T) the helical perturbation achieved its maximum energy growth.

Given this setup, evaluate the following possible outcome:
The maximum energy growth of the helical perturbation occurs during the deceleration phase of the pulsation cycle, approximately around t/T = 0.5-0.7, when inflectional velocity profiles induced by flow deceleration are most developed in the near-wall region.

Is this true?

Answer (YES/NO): NO